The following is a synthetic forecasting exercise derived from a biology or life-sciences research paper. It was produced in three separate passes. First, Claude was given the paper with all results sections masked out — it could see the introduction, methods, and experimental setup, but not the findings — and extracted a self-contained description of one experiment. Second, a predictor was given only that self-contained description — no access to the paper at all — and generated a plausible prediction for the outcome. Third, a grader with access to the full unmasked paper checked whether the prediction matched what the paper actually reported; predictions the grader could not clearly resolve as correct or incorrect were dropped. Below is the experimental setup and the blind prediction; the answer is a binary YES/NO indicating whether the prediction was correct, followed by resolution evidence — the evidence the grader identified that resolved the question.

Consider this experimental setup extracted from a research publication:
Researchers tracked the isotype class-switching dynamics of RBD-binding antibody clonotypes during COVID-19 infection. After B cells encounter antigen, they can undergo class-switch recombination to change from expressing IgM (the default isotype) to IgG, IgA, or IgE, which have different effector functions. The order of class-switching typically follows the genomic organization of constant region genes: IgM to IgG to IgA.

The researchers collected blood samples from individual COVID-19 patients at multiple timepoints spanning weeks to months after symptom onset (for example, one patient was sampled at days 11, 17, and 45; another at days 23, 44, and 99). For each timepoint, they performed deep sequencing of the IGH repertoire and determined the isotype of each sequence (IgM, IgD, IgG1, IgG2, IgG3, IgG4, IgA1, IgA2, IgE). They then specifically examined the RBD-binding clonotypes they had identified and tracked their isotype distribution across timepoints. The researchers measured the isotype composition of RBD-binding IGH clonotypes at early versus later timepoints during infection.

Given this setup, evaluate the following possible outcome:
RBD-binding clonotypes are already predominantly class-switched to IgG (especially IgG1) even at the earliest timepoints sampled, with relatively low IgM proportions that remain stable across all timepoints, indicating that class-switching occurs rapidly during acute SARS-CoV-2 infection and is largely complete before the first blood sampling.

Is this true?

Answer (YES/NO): NO